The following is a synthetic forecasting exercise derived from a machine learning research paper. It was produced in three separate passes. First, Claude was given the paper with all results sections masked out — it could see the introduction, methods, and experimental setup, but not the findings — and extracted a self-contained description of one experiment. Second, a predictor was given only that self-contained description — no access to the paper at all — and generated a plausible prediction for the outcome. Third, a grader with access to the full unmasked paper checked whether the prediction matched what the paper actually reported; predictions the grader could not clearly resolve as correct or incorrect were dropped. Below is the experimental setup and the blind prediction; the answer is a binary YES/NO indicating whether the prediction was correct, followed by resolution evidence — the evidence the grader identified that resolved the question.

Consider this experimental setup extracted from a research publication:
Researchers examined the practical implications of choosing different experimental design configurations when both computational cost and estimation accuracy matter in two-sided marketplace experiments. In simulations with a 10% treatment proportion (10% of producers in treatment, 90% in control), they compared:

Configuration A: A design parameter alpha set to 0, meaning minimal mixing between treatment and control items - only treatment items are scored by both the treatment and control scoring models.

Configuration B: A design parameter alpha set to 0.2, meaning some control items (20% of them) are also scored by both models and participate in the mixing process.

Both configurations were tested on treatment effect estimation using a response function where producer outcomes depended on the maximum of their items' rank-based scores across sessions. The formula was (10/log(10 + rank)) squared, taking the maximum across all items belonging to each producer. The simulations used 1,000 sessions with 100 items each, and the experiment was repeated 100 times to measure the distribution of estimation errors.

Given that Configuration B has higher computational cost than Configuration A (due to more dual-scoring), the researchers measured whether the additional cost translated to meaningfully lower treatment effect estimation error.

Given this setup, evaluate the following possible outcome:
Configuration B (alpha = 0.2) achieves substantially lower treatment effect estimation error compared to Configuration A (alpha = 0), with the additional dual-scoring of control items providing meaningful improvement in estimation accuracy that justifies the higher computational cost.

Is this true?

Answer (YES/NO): YES